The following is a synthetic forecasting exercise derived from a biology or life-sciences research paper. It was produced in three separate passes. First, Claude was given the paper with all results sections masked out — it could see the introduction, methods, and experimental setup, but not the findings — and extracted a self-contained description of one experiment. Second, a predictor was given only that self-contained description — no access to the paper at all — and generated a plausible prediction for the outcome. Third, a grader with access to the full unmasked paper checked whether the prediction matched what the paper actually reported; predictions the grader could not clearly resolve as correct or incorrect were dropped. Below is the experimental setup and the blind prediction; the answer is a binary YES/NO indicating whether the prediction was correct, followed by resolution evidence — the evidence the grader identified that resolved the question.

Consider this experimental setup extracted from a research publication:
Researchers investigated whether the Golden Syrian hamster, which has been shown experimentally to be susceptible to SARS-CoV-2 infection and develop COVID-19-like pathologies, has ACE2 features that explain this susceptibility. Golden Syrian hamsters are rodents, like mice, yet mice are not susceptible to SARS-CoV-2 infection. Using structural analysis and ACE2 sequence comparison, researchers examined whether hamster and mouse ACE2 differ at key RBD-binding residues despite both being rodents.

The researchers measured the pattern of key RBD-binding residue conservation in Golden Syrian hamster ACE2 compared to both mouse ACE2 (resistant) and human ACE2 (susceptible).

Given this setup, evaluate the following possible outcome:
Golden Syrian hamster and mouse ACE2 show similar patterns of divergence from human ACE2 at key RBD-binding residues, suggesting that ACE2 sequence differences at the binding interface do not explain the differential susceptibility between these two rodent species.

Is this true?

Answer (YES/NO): NO